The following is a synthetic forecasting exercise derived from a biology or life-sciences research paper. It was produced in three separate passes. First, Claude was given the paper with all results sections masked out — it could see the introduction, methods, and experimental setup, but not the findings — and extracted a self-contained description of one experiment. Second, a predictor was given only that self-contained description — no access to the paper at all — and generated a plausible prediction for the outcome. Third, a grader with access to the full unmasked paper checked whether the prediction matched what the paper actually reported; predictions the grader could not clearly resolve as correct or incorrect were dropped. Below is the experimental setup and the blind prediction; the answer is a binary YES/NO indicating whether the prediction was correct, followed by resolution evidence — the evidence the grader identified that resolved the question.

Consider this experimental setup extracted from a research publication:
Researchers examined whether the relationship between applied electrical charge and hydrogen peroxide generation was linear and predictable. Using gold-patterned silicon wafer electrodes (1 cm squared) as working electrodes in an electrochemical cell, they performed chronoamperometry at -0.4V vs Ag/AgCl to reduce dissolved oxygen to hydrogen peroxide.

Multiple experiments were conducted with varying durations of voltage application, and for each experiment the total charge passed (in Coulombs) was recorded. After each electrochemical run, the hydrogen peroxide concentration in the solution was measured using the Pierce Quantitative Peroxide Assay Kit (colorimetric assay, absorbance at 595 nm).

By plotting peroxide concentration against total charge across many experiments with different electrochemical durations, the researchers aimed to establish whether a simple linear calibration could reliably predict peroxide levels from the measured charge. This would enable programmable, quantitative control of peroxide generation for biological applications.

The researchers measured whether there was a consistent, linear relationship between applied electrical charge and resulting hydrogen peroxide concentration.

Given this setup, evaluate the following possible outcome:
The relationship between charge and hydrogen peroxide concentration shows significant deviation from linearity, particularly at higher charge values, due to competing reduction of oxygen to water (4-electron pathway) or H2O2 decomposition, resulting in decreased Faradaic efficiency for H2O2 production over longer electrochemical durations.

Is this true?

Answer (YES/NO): NO